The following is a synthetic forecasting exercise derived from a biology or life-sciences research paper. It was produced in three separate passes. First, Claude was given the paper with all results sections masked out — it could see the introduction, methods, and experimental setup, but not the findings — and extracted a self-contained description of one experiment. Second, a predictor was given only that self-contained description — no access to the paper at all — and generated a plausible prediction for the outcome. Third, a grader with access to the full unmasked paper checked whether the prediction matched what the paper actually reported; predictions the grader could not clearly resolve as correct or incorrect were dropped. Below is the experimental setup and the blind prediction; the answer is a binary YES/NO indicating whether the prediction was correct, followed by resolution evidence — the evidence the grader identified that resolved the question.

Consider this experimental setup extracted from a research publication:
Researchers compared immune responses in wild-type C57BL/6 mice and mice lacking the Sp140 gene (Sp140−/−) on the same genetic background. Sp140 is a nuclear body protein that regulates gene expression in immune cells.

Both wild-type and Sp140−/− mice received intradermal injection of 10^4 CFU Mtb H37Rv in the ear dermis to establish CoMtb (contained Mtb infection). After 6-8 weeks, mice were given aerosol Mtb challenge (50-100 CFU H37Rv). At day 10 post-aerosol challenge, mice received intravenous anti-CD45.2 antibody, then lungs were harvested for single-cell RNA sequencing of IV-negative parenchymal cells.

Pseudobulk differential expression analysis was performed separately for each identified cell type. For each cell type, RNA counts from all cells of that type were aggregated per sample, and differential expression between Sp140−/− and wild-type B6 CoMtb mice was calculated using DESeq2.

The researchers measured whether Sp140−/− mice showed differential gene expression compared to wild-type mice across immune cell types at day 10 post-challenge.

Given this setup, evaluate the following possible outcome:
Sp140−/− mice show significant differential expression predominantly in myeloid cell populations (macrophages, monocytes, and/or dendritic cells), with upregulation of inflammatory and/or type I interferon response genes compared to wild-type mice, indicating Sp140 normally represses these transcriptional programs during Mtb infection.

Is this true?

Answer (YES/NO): NO